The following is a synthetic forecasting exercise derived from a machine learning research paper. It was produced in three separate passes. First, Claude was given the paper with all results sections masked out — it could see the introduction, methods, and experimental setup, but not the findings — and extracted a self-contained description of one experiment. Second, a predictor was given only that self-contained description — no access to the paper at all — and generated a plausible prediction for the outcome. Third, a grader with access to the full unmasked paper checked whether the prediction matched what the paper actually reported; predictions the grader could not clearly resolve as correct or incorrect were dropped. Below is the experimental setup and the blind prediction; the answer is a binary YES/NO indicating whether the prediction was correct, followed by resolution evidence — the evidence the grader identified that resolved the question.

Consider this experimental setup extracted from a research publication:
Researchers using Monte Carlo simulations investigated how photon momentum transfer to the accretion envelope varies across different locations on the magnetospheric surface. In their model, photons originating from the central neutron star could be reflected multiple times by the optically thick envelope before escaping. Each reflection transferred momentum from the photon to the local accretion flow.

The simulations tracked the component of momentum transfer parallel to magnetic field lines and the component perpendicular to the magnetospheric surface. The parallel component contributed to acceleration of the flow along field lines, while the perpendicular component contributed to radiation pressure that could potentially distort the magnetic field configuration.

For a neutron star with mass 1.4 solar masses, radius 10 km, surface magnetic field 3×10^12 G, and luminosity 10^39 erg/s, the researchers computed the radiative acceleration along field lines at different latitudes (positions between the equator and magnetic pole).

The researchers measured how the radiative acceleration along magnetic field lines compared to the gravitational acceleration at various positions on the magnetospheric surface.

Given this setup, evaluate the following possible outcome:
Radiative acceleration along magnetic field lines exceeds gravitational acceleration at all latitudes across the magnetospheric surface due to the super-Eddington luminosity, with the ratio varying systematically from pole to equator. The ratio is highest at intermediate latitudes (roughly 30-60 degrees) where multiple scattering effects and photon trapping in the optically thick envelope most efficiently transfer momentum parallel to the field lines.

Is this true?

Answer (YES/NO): NO